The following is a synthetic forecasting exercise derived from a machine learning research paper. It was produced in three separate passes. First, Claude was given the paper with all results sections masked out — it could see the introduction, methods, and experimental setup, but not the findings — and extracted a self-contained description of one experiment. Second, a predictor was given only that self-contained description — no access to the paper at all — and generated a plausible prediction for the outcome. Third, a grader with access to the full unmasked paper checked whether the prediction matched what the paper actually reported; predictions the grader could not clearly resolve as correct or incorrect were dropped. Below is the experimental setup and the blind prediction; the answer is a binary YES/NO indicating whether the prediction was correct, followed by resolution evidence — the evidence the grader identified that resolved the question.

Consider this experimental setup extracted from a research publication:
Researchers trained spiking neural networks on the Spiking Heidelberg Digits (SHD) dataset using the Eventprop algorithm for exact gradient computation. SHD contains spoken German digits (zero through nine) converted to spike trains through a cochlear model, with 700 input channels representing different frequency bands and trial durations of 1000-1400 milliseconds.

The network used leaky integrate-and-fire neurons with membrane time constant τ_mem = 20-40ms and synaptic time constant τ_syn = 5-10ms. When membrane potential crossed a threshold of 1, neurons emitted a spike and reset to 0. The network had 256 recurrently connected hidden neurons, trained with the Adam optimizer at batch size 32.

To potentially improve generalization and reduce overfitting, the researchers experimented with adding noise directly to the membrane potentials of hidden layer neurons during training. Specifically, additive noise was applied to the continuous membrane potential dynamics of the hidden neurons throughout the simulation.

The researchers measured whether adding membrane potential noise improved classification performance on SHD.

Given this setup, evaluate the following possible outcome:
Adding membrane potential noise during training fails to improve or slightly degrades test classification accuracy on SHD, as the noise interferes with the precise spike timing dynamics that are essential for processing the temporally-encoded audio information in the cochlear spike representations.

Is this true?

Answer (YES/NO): YES